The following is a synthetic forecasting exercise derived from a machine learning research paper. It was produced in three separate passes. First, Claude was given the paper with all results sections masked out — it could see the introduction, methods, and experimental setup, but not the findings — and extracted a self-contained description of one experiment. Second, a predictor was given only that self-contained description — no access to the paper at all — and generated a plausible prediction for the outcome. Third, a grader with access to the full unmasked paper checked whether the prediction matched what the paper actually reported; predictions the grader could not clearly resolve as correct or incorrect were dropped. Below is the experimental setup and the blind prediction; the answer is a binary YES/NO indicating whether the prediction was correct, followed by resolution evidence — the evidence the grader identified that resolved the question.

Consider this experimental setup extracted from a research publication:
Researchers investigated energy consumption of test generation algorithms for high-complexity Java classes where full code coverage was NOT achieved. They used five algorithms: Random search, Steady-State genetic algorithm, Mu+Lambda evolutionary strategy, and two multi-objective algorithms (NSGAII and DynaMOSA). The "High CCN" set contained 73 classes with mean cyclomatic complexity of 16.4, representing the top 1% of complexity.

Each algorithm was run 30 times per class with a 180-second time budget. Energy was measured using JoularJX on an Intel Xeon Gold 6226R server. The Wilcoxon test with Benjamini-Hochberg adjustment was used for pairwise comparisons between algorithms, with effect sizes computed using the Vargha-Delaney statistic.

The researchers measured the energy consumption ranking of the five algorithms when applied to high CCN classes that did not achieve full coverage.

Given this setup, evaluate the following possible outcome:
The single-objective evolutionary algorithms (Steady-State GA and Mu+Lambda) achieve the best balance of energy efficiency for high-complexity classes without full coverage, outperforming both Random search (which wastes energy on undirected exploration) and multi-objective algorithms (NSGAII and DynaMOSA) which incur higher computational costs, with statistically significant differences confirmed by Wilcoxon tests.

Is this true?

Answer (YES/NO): NO